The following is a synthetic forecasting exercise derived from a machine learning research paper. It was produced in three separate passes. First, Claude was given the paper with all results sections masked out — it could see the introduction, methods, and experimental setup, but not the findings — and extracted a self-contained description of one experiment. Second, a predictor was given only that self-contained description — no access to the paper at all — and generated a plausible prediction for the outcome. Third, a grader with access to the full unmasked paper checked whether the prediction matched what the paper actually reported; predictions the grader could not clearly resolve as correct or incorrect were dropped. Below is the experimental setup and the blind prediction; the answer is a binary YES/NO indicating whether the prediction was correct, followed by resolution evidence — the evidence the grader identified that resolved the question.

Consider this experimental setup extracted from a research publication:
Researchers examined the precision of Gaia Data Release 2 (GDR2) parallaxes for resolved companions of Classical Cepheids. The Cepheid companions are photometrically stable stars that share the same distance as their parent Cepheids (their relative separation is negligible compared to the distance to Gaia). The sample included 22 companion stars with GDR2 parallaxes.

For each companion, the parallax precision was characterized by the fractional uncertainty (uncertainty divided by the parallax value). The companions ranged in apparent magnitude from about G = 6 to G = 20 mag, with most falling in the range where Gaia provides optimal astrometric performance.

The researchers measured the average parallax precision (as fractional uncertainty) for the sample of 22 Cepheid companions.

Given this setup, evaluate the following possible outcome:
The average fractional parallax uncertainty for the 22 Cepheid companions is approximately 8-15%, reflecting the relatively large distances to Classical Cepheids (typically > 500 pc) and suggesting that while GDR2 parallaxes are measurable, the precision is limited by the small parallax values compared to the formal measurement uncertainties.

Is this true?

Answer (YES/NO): YES